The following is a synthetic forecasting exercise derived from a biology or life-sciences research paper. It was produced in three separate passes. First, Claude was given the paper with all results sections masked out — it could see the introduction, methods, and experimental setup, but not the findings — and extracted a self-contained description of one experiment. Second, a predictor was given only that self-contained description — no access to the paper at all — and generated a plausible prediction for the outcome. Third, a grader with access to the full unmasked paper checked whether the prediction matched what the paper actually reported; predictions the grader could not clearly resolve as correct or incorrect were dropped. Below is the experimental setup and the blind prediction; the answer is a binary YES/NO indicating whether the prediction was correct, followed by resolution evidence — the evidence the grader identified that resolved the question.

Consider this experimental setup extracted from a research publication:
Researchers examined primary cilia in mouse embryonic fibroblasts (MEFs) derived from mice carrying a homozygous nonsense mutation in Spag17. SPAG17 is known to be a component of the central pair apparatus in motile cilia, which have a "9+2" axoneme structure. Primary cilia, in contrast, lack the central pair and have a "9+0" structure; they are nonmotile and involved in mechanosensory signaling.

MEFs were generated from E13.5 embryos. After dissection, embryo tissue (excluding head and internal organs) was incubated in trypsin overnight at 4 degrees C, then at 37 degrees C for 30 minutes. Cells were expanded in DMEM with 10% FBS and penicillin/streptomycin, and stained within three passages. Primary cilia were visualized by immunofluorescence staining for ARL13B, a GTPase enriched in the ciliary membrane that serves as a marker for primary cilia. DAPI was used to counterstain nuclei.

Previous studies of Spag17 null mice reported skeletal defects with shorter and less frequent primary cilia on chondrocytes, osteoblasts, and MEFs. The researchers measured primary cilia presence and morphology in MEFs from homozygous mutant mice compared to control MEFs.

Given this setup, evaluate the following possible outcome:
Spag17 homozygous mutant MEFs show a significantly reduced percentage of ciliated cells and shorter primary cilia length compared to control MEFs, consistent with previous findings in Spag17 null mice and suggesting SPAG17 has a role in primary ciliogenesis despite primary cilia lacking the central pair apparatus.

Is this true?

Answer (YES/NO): NO